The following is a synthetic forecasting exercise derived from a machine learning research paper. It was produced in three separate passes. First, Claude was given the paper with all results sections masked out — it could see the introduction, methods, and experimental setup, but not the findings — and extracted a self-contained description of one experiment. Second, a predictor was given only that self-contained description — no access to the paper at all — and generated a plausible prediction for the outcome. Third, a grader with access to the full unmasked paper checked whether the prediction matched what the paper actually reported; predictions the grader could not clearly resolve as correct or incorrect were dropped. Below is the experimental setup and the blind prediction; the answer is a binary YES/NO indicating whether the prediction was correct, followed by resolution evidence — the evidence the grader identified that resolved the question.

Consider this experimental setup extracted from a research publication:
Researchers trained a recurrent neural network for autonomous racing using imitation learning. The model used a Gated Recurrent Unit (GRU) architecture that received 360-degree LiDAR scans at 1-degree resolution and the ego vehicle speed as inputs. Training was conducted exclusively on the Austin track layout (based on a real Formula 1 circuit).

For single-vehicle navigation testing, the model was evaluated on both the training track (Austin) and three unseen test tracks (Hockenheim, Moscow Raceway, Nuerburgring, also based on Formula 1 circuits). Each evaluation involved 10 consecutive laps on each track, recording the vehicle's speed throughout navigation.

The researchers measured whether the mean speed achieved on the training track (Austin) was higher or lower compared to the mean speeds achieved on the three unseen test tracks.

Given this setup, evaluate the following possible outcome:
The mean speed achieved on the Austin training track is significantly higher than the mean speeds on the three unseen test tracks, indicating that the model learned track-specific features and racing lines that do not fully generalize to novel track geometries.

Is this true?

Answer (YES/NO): NO